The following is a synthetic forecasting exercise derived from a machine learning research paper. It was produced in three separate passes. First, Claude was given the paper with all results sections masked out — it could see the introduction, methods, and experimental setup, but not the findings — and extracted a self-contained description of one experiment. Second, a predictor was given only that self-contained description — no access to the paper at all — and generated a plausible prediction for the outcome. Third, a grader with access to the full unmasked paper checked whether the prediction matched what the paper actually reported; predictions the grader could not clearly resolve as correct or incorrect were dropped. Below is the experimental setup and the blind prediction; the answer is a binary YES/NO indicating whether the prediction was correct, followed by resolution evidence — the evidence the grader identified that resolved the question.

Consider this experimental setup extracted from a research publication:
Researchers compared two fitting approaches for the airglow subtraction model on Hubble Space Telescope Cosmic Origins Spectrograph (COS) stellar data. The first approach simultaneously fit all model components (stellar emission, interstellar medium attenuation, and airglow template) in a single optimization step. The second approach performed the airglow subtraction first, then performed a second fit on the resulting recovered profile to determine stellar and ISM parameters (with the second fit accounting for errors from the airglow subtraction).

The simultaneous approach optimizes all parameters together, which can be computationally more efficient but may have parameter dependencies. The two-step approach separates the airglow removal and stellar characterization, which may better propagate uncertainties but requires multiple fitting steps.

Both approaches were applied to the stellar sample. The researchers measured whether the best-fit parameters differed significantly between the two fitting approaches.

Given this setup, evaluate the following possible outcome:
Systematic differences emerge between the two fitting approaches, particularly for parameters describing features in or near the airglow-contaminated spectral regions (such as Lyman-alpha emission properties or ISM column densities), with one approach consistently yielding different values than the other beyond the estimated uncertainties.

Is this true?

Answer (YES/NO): NO